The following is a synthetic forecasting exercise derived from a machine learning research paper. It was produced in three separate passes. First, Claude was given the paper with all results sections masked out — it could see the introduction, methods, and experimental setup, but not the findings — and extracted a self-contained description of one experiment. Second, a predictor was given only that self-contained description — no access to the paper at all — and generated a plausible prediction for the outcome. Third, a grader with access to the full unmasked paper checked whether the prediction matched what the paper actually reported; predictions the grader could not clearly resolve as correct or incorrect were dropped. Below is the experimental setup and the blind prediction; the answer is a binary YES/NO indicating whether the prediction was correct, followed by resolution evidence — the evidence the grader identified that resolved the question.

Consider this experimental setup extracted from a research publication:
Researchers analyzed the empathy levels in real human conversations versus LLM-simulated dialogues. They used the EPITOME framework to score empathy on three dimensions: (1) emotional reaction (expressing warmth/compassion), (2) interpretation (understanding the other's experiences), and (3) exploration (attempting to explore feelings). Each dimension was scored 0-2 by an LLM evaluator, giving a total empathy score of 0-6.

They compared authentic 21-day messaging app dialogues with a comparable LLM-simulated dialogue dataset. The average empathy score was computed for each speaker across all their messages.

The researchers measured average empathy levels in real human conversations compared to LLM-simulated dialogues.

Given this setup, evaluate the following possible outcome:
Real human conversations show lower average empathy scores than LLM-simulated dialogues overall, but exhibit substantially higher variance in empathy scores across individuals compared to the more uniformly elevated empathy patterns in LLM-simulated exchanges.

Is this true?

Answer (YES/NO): YES